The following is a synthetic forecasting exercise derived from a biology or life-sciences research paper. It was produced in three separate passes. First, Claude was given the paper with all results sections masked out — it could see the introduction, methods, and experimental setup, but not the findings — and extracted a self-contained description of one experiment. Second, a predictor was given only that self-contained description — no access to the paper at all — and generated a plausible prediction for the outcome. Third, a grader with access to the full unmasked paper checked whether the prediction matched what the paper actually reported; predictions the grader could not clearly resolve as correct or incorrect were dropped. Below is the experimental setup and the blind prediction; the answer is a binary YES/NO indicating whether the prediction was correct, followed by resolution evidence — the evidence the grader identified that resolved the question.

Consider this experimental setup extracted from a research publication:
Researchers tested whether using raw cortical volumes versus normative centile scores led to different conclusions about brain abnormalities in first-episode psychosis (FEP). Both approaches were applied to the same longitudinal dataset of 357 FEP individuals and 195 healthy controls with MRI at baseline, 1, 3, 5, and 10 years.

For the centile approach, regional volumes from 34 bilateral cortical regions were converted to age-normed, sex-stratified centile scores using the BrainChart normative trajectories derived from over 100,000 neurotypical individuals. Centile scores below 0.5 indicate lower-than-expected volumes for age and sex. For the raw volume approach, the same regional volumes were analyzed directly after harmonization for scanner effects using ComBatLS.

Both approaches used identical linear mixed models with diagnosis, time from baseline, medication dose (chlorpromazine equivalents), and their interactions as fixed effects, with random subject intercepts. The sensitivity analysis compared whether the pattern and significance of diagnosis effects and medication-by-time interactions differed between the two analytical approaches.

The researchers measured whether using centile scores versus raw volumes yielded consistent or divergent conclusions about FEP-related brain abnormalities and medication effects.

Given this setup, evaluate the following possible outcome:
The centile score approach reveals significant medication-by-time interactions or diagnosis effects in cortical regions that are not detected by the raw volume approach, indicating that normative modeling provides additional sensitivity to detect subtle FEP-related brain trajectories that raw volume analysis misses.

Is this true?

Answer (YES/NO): NO